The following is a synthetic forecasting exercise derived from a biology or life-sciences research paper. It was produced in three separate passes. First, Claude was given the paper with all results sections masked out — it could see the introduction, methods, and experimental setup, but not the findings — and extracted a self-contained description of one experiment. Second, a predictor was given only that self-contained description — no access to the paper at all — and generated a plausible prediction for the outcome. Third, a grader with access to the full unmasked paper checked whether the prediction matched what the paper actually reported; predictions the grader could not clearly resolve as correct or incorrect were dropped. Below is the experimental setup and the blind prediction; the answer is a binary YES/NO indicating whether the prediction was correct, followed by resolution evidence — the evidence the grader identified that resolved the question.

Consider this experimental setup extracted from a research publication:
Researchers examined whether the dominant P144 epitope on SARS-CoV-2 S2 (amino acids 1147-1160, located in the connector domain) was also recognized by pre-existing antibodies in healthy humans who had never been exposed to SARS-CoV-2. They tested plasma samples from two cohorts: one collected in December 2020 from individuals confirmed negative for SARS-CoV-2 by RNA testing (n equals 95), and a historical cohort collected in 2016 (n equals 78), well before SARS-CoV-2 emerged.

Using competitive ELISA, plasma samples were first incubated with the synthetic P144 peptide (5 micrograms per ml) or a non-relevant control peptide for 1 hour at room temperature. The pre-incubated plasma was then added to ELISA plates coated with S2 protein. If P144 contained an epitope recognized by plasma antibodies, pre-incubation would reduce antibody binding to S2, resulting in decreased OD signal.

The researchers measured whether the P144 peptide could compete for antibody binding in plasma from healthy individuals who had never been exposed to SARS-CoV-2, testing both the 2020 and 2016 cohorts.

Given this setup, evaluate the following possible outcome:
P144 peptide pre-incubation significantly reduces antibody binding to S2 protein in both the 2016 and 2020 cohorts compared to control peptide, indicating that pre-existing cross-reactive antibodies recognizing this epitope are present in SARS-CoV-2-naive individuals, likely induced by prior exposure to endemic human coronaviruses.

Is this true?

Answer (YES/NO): NO